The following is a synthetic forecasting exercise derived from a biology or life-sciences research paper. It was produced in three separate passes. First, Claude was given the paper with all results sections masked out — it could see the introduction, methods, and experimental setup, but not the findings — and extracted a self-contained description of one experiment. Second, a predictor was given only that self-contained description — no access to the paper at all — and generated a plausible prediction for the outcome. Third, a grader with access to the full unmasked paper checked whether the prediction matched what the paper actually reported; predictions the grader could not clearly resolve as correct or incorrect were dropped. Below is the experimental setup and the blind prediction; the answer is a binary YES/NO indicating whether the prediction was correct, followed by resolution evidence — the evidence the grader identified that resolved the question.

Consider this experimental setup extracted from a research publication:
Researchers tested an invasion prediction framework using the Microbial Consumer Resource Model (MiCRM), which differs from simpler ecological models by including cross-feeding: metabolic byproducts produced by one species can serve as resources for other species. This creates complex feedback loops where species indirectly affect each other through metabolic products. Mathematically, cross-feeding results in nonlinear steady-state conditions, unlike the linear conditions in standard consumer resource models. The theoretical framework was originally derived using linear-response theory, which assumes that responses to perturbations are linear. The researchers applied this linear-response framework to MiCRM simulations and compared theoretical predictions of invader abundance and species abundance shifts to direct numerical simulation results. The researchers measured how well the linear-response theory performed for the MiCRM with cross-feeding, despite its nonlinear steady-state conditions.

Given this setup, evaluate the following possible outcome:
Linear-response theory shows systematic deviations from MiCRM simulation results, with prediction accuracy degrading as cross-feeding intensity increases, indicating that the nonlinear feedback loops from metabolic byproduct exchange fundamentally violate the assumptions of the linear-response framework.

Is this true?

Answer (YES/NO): NO